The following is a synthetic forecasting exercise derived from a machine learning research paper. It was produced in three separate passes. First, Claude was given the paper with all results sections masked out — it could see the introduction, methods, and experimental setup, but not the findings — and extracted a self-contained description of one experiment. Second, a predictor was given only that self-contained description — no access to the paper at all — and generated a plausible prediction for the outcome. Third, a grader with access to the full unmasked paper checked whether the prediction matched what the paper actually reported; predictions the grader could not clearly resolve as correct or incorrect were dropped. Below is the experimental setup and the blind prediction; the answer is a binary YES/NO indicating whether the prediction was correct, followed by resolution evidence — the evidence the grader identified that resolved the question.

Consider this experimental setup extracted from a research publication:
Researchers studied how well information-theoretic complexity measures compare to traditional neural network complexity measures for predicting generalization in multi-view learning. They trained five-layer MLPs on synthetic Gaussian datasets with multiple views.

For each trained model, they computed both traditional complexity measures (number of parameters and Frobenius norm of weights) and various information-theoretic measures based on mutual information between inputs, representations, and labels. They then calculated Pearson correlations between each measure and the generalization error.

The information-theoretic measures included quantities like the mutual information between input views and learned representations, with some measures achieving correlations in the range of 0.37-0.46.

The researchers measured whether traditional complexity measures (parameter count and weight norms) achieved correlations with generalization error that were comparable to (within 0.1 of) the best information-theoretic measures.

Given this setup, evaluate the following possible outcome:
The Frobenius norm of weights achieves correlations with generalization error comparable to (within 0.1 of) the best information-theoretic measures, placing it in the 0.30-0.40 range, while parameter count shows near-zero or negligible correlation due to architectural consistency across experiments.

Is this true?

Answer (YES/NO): NO